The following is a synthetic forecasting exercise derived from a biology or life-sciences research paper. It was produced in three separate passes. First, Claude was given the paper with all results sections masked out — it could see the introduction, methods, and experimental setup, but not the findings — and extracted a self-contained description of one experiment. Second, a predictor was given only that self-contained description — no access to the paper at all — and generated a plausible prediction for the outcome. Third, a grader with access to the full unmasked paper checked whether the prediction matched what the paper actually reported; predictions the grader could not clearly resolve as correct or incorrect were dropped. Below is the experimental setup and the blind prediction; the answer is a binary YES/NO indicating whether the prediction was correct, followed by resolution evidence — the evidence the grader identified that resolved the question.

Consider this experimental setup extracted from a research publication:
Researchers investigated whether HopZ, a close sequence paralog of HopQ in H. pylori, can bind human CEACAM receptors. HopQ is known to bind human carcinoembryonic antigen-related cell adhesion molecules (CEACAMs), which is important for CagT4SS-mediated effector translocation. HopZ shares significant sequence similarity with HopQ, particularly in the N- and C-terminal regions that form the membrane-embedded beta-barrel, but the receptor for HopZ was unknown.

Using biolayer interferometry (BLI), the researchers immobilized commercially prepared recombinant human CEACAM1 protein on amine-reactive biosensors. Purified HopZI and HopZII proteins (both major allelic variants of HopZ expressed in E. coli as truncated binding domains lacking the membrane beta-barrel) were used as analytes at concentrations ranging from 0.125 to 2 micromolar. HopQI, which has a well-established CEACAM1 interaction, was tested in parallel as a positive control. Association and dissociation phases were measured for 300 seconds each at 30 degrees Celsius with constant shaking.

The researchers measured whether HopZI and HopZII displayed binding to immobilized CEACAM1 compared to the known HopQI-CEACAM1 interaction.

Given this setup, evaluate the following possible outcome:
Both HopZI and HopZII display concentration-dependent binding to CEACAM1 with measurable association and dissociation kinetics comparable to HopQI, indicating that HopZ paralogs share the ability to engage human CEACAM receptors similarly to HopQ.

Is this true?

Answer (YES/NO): NO